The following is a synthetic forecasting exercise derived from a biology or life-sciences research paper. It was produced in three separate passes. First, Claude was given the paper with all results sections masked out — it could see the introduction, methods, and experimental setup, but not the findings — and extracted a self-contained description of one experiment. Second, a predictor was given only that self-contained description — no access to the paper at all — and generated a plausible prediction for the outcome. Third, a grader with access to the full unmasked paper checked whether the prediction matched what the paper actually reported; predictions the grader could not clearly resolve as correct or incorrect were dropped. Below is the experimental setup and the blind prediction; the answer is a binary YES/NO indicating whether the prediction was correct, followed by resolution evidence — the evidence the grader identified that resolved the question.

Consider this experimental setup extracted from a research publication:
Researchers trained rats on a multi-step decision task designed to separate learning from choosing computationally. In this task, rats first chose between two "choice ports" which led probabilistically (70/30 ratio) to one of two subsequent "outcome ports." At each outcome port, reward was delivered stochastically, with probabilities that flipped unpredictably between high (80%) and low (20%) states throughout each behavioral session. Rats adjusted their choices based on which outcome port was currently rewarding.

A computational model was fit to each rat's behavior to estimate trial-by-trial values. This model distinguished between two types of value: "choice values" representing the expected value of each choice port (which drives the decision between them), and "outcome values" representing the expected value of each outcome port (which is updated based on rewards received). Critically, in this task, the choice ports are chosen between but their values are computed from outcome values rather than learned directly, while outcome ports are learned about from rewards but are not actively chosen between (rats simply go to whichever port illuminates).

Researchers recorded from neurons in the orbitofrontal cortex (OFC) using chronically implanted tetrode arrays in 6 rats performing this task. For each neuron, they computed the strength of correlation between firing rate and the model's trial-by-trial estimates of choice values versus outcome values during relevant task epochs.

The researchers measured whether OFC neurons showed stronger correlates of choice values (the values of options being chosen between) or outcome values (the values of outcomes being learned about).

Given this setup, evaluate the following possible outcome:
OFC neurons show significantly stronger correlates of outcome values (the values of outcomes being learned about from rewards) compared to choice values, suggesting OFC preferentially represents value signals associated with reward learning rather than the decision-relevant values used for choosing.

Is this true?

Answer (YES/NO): YES